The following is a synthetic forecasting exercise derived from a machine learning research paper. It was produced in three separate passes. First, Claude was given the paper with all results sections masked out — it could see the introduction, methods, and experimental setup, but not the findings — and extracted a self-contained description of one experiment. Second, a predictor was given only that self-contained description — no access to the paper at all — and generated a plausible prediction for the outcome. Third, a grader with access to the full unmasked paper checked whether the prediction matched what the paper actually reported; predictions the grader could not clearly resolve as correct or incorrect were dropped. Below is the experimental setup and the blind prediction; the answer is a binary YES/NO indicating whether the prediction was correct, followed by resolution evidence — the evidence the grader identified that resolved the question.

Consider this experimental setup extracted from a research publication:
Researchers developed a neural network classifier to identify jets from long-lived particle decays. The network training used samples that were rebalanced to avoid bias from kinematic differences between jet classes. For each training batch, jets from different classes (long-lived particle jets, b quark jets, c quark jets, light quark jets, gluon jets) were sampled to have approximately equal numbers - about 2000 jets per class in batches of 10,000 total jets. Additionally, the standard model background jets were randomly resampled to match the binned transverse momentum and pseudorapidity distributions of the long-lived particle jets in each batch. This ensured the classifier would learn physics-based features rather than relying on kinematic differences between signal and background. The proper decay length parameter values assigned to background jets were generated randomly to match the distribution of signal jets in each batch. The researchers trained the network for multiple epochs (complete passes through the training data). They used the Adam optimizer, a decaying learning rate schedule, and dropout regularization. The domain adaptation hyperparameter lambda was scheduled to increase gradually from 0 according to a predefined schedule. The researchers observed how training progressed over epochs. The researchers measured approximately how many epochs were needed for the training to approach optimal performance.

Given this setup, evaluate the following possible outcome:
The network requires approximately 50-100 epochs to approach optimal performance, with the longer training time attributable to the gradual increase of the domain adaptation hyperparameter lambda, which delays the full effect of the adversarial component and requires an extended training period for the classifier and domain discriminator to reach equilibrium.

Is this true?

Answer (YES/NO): NO